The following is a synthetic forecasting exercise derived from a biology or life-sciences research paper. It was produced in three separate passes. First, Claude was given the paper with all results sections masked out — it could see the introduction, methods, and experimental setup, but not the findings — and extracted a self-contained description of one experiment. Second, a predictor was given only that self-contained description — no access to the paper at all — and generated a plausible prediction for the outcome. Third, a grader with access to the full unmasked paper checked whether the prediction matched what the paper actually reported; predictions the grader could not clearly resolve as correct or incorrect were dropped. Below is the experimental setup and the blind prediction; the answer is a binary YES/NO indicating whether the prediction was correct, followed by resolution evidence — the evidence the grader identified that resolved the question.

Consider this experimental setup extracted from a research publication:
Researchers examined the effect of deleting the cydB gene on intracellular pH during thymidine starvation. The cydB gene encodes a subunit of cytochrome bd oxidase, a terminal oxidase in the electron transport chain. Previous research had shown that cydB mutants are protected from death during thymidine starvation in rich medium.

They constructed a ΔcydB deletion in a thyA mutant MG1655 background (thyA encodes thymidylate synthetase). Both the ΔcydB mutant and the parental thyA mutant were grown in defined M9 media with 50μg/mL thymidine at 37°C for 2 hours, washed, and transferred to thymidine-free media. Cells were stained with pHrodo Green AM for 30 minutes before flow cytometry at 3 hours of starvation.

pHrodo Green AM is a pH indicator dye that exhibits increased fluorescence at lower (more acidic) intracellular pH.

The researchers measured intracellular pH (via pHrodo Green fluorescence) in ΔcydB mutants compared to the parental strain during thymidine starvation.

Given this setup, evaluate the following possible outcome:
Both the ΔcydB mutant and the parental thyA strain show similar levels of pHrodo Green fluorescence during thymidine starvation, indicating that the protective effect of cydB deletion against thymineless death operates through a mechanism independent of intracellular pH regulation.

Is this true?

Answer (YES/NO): NO